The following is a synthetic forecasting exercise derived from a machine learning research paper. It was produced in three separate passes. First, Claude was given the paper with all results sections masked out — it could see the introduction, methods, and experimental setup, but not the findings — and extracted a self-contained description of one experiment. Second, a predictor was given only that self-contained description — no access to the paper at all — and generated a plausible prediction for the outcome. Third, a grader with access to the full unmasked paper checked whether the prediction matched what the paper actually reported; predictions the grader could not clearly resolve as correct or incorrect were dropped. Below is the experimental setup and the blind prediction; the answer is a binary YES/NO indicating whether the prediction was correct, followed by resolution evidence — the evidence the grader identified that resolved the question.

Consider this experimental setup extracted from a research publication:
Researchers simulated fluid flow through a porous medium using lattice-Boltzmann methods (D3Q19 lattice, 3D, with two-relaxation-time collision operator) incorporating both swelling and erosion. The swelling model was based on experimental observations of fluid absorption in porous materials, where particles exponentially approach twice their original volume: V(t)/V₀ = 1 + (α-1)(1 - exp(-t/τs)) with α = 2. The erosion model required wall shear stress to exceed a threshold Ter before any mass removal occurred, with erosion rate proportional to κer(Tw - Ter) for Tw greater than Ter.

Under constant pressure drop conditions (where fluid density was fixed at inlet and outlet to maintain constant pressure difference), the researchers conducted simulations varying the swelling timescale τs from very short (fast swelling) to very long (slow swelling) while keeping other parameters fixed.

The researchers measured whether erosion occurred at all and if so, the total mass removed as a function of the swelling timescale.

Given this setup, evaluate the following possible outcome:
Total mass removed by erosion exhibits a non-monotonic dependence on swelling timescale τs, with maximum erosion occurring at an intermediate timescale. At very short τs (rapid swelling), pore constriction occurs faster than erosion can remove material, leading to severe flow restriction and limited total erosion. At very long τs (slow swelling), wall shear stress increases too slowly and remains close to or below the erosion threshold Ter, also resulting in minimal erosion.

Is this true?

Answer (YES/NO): NO